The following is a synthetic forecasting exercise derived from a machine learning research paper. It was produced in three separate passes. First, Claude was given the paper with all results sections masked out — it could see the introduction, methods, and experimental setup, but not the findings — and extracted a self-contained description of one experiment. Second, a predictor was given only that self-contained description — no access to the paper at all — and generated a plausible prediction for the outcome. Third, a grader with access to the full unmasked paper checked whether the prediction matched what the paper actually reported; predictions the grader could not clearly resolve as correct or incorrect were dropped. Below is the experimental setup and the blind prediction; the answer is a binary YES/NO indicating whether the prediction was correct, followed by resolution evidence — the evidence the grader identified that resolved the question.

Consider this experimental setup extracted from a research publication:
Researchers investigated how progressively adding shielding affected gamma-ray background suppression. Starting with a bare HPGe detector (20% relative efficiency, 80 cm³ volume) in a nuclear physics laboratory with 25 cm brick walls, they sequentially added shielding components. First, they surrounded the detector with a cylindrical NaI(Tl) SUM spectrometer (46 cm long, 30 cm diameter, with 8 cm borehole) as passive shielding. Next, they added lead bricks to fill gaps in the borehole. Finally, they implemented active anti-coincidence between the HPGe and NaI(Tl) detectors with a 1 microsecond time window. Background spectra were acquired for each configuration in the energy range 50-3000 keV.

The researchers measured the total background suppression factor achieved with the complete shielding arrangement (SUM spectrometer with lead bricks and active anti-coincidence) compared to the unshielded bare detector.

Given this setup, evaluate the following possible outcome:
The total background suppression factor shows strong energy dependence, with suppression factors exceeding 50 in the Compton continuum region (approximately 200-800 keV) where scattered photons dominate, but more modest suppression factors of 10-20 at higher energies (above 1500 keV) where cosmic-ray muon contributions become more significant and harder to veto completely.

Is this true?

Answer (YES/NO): NO